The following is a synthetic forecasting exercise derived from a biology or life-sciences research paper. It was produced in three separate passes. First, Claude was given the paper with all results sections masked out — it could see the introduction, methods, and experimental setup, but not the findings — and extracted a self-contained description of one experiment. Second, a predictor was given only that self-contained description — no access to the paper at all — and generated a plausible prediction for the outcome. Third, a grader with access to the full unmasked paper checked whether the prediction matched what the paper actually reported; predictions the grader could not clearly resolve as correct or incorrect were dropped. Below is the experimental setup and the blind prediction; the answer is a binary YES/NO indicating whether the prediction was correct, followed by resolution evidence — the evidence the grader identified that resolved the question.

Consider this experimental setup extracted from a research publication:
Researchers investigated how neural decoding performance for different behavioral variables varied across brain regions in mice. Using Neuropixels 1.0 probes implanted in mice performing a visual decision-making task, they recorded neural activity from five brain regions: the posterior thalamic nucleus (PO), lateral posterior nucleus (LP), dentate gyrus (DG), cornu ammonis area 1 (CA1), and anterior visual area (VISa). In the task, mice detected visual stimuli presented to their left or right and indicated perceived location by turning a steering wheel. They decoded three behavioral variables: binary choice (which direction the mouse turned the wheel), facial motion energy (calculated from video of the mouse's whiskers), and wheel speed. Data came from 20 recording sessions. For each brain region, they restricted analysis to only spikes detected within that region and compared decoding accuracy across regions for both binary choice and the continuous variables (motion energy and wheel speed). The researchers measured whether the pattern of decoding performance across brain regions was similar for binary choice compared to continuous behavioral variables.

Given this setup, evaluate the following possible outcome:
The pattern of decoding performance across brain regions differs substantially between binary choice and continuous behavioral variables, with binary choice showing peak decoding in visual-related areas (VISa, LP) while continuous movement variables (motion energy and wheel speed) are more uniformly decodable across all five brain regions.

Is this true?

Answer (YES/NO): NO